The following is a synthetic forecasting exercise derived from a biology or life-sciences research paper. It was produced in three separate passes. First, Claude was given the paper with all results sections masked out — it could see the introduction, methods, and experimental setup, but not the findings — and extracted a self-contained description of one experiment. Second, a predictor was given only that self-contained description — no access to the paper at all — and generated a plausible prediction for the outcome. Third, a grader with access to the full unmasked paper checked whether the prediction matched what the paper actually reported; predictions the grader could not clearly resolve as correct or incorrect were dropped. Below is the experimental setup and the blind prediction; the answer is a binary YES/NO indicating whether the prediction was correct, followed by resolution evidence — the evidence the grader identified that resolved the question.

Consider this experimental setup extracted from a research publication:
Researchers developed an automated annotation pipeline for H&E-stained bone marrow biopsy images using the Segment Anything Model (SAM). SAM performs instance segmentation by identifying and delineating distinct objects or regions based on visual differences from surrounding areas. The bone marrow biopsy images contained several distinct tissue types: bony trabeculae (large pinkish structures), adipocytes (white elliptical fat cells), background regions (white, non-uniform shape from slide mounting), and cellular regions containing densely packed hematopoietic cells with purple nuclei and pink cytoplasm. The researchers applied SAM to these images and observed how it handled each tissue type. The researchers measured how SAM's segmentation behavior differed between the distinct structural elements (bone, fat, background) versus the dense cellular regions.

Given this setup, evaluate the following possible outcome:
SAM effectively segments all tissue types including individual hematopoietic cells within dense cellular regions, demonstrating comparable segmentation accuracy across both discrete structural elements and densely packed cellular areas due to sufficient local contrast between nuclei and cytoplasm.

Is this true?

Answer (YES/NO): NO